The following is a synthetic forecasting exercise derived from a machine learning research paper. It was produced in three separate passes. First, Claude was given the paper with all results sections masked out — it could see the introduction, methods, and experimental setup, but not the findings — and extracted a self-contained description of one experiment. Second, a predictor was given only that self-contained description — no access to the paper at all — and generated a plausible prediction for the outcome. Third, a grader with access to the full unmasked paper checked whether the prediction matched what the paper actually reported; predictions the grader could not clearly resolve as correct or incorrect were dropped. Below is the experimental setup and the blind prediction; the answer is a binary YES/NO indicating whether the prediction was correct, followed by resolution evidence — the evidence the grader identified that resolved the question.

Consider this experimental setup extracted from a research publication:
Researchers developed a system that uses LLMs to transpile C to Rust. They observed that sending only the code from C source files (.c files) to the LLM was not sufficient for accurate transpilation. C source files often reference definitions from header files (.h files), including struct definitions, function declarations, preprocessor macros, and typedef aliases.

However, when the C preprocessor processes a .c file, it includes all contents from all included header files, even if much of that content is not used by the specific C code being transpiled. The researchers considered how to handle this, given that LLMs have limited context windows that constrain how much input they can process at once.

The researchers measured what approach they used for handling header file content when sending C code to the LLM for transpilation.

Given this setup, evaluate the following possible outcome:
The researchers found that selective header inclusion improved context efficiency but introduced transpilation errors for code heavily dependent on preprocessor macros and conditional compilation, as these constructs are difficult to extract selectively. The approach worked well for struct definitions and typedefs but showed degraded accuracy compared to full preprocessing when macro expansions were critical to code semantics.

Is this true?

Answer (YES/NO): NO